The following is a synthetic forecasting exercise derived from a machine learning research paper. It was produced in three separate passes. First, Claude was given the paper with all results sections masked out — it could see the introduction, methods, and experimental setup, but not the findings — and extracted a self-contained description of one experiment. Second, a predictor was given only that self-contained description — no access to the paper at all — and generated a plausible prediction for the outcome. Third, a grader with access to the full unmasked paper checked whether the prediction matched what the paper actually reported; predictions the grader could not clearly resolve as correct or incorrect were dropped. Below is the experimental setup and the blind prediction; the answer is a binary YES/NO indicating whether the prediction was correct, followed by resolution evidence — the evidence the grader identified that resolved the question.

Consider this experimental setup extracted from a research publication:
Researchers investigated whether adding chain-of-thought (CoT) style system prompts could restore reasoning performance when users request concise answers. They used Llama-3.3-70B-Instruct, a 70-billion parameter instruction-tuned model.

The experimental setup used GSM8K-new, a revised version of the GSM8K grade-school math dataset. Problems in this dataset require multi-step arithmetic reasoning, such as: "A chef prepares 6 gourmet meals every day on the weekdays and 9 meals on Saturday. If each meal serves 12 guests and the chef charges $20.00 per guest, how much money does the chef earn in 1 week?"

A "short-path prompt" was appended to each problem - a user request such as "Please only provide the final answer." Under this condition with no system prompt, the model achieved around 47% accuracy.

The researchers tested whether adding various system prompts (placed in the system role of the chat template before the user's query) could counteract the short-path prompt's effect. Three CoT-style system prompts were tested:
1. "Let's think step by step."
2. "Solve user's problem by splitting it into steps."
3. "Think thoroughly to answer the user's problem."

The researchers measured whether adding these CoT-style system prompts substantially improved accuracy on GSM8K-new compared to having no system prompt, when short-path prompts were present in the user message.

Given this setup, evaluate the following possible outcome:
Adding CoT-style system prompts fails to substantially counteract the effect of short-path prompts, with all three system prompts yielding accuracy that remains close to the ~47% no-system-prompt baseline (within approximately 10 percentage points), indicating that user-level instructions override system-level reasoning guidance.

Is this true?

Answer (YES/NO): NO